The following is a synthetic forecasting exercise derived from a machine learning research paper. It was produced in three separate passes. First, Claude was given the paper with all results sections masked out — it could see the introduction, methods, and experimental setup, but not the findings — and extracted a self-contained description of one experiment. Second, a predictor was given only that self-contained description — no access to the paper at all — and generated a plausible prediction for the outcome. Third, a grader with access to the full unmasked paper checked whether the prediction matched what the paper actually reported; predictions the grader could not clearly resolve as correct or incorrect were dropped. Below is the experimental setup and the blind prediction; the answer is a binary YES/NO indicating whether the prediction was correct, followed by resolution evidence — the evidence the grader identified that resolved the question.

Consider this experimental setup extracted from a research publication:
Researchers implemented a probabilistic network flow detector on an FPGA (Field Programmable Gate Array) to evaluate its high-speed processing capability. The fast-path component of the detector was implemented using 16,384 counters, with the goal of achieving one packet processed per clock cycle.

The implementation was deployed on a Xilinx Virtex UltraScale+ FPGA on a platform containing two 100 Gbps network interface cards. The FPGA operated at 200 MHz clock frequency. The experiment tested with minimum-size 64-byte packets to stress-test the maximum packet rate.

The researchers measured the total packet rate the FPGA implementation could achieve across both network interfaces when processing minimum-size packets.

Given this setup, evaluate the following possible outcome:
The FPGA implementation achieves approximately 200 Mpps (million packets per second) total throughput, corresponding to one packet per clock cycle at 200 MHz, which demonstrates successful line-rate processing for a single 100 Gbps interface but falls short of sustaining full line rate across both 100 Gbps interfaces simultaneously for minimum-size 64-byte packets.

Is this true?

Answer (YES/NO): NO